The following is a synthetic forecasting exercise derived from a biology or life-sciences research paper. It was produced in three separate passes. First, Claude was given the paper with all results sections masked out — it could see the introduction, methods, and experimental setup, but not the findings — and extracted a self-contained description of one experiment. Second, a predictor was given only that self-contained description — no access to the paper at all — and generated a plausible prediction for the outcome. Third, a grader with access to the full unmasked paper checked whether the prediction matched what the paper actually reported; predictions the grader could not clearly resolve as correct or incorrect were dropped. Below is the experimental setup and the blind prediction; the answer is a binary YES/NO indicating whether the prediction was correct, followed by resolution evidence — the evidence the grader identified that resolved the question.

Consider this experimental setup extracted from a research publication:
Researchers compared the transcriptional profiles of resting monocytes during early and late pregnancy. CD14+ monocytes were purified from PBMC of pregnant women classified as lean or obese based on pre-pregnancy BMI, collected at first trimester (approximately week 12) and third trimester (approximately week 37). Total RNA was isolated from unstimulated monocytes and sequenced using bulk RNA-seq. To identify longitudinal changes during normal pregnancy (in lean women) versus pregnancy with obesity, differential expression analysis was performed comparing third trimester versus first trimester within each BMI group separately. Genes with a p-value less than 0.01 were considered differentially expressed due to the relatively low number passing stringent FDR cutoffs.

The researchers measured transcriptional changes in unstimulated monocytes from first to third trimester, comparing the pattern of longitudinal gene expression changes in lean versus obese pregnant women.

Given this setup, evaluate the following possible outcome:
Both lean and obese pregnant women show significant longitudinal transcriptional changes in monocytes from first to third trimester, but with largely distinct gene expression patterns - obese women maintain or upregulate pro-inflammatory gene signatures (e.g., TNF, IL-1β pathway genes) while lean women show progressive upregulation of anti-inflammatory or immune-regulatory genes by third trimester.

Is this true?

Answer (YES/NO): NO